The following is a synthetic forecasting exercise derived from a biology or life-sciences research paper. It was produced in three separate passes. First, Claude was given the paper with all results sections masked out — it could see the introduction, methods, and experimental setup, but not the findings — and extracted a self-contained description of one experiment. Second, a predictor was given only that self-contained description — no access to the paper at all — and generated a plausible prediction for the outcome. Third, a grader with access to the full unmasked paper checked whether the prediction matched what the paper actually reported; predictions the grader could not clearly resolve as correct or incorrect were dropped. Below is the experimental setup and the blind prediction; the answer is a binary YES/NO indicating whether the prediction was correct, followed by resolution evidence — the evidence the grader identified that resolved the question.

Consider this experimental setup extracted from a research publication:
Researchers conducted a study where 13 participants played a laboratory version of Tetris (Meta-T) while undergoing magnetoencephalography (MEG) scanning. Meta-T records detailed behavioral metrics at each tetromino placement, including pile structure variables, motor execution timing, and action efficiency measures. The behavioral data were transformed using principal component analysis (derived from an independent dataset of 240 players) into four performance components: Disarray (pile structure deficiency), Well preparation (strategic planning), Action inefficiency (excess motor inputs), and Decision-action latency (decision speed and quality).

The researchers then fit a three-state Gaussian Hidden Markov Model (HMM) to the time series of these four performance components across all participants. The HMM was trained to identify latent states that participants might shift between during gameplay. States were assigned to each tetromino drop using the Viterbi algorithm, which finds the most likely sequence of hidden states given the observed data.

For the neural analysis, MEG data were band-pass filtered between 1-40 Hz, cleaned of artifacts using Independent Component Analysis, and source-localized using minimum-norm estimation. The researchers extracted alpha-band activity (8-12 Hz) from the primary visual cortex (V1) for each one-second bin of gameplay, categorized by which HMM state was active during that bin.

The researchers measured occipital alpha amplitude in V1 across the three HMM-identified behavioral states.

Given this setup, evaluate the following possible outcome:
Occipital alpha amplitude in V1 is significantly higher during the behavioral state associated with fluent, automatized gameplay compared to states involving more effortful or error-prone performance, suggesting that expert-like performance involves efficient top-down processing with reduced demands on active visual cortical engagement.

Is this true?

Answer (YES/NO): NO